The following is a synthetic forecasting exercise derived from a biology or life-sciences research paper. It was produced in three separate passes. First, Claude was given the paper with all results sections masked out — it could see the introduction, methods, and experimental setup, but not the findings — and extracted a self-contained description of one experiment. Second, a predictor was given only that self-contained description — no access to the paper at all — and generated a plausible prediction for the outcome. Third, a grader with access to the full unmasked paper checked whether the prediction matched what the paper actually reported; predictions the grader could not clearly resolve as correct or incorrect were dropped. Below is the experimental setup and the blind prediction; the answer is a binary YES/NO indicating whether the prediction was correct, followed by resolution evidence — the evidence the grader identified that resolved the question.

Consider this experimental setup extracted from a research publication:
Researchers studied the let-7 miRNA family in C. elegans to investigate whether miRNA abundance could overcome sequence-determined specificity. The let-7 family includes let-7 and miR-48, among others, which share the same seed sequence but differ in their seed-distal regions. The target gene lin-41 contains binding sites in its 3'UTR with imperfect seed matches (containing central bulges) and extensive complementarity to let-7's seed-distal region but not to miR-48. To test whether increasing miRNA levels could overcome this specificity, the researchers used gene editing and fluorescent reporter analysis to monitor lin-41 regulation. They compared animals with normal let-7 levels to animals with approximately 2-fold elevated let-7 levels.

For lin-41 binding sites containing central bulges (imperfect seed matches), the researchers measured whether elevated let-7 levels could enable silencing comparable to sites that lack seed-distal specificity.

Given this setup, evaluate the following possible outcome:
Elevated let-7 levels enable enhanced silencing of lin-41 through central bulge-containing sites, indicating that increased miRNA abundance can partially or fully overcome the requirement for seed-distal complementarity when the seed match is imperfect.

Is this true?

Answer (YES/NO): NO